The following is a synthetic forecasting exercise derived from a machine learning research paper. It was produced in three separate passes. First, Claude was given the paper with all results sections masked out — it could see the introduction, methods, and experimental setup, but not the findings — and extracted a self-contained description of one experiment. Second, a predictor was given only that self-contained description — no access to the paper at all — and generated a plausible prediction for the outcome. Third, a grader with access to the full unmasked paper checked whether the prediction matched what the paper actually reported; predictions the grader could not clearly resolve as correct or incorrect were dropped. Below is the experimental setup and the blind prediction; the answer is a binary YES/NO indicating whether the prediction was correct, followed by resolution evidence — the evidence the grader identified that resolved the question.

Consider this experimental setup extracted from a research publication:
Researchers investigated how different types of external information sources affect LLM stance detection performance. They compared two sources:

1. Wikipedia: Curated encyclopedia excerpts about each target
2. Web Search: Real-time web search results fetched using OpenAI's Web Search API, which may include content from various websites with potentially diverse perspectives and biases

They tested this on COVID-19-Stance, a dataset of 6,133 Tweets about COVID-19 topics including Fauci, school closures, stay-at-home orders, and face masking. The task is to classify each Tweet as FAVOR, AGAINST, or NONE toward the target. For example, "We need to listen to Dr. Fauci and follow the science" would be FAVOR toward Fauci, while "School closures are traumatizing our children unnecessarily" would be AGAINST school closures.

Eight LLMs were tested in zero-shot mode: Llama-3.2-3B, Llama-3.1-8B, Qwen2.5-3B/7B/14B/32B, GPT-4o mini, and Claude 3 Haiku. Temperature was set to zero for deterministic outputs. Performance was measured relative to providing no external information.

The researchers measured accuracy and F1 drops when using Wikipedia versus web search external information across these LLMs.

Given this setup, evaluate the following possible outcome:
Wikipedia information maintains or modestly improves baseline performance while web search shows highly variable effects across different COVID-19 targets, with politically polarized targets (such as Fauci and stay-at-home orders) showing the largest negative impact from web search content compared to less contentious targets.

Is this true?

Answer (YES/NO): NO